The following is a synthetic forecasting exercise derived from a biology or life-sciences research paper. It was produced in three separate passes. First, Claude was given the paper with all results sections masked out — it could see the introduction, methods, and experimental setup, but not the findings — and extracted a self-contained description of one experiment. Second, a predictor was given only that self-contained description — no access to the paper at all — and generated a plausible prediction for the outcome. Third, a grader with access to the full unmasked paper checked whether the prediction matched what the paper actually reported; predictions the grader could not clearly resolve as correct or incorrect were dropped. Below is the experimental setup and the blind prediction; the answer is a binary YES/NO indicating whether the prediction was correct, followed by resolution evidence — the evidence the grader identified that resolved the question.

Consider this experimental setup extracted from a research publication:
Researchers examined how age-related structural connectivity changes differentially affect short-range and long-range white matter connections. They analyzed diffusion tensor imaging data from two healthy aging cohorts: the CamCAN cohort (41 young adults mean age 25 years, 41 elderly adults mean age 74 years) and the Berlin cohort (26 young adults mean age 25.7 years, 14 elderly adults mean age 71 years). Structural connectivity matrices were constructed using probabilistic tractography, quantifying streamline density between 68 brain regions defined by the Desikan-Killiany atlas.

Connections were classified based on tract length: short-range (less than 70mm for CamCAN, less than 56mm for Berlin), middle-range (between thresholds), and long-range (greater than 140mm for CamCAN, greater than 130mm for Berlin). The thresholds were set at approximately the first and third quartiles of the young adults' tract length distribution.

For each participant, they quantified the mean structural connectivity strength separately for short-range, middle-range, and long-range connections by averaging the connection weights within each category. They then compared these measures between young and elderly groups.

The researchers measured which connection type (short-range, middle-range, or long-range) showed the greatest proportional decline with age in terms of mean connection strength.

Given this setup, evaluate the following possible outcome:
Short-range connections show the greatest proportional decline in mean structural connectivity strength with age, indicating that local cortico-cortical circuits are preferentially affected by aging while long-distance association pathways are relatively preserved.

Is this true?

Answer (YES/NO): NO